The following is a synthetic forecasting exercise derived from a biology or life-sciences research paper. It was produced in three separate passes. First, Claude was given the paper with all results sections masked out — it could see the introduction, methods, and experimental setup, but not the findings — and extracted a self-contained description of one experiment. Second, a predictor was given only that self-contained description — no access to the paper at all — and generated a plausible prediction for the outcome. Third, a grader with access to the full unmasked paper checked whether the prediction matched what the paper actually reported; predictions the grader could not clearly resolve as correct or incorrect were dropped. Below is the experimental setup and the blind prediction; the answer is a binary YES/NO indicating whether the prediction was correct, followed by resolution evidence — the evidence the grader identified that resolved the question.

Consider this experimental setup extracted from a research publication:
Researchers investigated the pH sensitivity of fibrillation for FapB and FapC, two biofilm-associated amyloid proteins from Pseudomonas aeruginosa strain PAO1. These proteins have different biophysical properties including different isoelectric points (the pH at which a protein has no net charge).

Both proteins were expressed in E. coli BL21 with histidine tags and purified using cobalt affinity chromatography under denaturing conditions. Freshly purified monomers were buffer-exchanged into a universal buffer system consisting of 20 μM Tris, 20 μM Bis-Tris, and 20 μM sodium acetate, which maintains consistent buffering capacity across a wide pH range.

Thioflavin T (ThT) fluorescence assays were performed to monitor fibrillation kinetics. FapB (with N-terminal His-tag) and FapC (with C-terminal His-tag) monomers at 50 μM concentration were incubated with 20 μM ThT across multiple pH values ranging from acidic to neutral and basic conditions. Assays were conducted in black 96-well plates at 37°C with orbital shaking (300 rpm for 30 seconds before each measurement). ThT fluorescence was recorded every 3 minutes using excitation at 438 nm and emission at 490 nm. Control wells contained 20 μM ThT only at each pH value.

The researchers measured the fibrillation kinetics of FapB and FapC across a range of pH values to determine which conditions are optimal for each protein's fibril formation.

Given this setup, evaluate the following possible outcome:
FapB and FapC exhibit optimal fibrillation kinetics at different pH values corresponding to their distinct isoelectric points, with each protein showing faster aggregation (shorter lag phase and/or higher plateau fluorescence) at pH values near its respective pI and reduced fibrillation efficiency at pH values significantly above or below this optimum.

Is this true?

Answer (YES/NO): NO